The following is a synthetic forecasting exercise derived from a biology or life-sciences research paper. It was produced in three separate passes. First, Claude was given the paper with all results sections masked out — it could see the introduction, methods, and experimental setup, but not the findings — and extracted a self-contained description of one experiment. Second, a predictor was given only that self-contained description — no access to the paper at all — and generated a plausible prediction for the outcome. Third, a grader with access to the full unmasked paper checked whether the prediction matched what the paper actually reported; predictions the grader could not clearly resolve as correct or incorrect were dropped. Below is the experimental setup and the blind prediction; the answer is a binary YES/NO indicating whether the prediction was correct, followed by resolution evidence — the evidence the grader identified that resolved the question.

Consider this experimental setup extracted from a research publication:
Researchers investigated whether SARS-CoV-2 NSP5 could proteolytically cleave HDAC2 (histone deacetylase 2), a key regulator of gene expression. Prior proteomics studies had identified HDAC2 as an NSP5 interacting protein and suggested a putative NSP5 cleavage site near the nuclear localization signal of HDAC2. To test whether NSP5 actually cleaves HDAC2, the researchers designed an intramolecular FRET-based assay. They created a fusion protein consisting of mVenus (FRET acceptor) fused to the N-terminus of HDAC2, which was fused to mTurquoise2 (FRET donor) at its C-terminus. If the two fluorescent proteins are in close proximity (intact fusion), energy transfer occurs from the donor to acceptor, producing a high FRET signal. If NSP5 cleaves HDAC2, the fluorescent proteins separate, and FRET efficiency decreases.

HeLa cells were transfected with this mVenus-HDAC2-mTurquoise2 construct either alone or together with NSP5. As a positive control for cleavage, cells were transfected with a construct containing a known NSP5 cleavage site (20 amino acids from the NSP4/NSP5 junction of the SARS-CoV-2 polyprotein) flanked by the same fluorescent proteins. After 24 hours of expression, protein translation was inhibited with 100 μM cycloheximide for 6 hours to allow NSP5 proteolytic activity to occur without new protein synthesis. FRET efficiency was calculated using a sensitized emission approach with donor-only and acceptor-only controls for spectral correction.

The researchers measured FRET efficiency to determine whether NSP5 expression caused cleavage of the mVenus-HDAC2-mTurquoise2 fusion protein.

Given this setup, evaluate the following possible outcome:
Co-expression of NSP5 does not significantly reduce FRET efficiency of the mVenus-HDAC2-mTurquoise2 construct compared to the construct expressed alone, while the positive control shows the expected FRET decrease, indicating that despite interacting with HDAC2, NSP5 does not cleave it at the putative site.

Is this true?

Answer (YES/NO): YES